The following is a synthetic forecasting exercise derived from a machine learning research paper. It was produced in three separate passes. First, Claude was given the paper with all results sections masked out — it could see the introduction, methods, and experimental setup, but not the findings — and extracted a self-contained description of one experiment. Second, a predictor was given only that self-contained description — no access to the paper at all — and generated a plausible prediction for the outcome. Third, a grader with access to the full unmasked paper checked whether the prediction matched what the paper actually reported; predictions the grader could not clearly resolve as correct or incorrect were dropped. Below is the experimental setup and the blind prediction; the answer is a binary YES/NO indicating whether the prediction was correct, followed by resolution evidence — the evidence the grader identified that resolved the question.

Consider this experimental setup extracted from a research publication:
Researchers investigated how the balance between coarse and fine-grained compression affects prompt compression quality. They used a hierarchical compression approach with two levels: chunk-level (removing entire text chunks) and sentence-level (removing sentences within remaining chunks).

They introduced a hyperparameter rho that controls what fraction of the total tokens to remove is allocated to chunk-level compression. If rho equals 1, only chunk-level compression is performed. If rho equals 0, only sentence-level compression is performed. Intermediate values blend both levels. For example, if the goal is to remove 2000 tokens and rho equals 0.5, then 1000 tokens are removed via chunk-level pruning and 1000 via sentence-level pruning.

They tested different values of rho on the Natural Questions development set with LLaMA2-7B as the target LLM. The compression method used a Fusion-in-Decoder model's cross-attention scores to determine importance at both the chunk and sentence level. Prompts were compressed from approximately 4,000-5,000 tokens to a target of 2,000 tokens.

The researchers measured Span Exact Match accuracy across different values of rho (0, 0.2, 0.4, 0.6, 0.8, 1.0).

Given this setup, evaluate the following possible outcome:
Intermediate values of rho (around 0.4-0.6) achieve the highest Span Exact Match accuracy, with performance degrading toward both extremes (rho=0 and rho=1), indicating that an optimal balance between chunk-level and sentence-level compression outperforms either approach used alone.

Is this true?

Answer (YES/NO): NO